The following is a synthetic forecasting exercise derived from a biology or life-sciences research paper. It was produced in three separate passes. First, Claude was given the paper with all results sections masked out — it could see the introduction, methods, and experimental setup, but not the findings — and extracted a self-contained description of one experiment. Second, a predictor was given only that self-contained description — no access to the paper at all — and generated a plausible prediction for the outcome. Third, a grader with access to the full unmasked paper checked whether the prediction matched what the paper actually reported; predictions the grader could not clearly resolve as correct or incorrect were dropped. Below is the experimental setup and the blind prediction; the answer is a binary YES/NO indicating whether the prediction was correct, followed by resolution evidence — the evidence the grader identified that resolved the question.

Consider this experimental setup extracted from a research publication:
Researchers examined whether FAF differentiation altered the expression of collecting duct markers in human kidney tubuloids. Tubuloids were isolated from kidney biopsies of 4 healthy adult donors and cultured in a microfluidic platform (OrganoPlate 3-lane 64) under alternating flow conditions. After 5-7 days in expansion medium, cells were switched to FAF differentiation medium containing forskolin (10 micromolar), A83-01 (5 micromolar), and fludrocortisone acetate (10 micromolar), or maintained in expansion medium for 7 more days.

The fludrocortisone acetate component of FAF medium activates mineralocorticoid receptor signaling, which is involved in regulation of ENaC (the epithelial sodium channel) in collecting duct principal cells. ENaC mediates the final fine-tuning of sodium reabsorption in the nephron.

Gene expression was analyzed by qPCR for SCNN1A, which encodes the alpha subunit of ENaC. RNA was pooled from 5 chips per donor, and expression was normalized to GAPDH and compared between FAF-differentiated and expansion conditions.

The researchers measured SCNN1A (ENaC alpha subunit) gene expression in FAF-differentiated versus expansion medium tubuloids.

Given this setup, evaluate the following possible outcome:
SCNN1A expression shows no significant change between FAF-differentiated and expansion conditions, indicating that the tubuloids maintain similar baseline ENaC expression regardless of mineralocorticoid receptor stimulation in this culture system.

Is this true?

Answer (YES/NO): NO